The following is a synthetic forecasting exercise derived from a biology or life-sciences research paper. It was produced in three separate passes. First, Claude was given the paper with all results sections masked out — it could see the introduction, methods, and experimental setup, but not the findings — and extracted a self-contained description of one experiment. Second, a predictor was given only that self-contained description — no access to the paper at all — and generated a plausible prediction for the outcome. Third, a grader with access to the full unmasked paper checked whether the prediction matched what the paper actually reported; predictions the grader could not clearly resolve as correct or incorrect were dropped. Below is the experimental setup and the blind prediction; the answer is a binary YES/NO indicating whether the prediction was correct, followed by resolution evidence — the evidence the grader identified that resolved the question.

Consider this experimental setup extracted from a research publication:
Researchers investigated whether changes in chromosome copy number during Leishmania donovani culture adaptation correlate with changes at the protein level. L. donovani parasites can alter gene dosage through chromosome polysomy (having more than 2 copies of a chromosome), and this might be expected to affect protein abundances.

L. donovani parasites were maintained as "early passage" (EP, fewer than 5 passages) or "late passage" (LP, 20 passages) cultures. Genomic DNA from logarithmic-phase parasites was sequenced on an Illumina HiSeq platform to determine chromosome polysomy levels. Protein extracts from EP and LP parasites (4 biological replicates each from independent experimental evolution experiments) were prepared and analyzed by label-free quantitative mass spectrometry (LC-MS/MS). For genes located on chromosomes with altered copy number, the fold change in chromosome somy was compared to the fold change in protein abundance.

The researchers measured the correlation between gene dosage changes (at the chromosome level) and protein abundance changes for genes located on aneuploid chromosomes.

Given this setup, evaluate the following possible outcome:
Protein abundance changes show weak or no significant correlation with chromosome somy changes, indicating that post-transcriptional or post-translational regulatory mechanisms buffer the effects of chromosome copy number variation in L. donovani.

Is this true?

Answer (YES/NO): NO